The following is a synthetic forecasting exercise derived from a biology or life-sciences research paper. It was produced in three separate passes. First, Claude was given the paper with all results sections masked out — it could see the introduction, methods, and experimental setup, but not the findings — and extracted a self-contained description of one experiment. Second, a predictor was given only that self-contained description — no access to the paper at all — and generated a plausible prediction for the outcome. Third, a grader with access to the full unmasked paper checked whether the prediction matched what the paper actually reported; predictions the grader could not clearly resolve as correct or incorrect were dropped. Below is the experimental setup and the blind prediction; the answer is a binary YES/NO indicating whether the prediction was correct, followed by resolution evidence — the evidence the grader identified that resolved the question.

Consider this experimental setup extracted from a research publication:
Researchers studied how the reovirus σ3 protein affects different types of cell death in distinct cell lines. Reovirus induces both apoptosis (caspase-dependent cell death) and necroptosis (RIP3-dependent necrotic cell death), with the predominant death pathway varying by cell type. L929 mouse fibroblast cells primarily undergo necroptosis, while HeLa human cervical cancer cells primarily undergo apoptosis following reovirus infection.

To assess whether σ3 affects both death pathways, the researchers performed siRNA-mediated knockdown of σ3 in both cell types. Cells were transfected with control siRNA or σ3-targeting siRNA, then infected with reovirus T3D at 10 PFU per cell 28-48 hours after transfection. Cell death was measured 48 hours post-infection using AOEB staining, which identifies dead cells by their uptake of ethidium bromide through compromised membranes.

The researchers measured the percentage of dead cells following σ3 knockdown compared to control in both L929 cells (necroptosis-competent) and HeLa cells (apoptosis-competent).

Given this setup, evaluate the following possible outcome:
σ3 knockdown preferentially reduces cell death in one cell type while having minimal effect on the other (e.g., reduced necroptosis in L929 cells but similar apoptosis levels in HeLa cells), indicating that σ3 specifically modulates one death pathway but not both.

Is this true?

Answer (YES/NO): NO